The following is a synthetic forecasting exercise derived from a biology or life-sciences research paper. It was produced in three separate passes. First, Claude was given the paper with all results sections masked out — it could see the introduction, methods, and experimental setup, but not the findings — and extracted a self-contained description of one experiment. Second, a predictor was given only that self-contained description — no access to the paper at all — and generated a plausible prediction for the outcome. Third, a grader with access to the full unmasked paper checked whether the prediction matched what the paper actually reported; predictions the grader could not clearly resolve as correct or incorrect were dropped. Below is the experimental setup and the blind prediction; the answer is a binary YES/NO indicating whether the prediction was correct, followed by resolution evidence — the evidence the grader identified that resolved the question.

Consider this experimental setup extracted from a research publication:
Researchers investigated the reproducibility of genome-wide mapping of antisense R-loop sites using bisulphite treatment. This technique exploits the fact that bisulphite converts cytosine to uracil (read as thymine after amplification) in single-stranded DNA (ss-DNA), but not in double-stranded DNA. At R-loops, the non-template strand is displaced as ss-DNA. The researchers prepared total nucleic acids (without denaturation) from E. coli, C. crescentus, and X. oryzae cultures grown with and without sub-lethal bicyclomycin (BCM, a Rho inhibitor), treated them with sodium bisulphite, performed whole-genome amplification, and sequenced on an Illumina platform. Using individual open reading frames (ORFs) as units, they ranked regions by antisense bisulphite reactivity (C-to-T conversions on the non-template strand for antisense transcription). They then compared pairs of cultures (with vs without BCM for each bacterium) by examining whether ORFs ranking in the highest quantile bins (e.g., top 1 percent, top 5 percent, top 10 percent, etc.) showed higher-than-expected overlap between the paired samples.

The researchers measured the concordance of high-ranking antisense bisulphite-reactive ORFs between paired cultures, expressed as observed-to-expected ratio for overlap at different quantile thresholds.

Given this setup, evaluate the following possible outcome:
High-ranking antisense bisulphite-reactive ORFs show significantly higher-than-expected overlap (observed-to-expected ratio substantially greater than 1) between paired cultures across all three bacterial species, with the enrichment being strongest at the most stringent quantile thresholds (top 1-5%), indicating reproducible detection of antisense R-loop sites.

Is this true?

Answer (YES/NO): YES